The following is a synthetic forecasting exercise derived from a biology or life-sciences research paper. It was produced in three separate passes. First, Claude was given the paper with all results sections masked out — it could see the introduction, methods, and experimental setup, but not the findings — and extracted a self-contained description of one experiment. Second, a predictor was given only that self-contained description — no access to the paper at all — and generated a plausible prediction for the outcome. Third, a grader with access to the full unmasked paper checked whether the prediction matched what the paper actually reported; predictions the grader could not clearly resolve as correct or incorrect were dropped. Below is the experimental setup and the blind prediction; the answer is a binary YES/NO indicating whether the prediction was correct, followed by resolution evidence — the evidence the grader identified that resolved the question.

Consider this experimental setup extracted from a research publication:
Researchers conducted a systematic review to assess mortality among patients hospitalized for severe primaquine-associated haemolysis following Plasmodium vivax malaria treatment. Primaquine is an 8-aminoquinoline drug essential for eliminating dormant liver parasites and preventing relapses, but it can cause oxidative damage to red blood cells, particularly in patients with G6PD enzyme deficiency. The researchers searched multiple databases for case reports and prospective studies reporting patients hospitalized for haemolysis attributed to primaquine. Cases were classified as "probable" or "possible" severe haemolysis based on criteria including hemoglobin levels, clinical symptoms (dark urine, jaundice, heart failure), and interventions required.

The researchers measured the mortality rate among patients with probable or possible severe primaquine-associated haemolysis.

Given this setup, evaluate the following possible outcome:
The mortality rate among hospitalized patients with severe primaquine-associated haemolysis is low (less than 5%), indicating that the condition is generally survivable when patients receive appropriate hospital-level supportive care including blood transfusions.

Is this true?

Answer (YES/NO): NO